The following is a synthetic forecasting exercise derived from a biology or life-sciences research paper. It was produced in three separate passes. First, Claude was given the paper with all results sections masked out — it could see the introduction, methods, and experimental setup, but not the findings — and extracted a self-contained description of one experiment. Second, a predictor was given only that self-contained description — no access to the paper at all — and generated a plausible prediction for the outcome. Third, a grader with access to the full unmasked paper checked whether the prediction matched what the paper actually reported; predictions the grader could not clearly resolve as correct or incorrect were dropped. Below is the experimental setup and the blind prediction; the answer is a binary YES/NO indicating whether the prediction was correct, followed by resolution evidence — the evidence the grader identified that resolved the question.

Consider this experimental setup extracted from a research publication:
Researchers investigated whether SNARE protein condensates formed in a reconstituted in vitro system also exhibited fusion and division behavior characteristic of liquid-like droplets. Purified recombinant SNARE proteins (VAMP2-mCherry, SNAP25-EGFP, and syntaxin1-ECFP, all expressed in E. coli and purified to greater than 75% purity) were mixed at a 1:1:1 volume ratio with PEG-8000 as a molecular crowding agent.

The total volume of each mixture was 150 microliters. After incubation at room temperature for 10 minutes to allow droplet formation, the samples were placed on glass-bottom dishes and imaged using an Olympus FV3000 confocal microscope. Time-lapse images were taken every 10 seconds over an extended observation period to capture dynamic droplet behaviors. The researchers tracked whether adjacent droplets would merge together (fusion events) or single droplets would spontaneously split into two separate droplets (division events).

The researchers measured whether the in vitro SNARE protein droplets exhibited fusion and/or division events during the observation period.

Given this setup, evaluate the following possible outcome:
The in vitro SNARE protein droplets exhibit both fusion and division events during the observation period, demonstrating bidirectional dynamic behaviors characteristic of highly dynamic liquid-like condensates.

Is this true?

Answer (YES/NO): YES